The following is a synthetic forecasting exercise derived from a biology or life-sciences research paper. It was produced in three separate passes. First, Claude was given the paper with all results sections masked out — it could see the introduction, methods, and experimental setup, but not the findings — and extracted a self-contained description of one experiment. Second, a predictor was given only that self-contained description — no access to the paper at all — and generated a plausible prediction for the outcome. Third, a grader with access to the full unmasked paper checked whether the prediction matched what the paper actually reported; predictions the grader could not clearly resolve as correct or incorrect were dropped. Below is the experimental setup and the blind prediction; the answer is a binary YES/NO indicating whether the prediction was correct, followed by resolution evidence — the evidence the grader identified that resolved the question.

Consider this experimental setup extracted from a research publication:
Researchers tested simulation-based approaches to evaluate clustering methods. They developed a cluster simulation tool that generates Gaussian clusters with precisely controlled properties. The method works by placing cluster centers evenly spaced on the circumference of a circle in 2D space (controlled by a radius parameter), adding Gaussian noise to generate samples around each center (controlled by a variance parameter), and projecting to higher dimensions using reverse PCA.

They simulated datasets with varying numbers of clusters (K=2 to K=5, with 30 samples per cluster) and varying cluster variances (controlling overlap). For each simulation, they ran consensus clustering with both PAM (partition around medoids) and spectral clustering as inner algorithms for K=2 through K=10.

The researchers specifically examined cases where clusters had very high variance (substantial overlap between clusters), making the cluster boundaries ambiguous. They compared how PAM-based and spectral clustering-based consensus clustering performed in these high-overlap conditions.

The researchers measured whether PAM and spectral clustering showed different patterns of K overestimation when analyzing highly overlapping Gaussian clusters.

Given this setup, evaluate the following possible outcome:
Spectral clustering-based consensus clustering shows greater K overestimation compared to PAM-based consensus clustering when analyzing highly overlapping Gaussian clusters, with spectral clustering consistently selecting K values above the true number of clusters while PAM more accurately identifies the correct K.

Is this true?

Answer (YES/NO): NO